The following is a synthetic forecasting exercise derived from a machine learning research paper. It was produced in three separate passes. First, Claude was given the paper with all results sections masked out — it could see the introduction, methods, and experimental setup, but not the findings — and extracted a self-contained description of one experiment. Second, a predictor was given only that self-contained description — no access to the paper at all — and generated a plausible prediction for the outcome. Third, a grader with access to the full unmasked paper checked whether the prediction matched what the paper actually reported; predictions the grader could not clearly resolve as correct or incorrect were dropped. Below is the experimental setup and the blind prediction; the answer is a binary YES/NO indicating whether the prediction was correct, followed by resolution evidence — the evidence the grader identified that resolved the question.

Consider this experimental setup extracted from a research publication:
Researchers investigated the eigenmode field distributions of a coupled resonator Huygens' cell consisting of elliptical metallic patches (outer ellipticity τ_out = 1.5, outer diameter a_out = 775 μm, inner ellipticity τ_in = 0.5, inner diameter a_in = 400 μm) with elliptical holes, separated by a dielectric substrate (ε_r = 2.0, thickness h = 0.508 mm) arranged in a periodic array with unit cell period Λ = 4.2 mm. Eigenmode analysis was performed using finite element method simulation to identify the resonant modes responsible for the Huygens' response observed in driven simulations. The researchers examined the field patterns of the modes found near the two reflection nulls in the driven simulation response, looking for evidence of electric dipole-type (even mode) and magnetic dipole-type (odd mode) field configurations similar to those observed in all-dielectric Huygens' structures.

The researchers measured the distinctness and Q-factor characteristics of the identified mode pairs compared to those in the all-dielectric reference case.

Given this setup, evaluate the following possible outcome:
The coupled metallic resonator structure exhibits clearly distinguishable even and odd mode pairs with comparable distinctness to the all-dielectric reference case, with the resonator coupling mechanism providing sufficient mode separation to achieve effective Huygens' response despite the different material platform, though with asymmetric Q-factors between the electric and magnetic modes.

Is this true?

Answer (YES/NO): NO